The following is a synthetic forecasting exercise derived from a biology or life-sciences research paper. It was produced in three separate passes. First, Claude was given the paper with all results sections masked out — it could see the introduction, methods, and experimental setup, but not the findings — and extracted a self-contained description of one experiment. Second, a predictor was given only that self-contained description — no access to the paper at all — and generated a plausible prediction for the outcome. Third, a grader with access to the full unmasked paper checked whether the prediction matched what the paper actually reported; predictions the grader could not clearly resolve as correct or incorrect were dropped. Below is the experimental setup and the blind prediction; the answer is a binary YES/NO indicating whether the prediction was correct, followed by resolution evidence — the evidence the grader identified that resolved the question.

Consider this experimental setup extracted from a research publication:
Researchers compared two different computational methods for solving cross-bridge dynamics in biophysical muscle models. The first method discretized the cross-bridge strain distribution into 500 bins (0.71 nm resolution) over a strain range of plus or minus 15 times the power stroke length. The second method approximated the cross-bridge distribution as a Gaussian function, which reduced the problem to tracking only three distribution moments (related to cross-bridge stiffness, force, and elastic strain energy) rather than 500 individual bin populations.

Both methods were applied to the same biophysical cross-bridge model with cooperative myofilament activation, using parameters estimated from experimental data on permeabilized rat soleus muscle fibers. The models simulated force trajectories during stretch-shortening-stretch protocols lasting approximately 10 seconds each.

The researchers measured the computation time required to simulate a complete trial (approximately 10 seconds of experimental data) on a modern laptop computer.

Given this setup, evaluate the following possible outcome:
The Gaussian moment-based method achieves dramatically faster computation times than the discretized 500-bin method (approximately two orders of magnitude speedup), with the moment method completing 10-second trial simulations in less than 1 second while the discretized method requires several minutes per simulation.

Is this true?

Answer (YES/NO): NO